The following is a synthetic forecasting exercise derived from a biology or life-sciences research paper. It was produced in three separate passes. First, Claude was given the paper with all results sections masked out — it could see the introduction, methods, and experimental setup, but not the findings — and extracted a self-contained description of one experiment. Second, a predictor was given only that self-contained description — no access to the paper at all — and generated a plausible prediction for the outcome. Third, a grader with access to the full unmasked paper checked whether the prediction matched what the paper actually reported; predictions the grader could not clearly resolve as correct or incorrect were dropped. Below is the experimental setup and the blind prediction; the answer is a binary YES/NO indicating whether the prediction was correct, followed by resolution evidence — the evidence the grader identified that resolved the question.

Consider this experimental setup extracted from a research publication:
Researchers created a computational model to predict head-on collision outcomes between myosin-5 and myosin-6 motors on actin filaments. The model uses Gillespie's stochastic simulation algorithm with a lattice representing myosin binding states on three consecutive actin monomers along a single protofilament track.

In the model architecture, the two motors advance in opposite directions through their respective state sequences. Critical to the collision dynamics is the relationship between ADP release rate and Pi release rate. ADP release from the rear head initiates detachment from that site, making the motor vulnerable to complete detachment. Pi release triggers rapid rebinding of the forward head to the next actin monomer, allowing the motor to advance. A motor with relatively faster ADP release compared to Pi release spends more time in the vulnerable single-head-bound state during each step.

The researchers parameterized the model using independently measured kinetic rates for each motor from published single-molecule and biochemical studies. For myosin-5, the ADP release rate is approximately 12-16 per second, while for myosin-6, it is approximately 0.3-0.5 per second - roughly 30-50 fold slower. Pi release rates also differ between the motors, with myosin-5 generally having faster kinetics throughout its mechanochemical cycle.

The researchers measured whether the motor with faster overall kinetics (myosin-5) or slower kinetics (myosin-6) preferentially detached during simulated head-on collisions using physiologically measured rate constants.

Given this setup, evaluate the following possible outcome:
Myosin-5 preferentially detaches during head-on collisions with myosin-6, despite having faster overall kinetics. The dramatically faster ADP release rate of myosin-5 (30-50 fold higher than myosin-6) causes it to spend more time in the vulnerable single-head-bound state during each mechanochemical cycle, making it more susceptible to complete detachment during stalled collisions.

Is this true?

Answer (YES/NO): YES